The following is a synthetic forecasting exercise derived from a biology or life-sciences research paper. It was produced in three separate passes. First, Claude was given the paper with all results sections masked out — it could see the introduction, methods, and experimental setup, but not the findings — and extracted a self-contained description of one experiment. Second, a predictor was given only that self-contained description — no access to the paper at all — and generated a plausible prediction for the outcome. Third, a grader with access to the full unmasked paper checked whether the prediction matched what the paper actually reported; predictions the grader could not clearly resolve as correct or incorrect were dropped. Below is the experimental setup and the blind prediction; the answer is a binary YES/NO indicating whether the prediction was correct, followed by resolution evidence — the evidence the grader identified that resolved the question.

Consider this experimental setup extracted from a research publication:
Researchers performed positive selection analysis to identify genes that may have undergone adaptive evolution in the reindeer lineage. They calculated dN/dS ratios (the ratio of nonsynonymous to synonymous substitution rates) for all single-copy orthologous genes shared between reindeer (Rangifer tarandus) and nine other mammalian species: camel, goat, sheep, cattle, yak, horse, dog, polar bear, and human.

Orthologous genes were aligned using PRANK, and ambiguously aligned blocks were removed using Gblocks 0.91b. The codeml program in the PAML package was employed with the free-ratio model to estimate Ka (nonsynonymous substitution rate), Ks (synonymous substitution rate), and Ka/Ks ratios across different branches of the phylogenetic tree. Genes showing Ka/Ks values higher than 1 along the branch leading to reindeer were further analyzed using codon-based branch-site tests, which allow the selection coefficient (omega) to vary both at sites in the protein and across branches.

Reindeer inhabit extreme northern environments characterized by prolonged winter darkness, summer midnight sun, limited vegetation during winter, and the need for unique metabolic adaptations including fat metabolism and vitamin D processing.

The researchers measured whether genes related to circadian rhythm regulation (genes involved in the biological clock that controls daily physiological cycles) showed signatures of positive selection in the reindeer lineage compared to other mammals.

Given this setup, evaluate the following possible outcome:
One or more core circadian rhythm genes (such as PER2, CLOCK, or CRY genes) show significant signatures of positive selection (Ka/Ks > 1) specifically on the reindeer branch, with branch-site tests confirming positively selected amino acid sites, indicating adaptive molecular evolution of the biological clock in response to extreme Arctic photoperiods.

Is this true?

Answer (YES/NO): NO